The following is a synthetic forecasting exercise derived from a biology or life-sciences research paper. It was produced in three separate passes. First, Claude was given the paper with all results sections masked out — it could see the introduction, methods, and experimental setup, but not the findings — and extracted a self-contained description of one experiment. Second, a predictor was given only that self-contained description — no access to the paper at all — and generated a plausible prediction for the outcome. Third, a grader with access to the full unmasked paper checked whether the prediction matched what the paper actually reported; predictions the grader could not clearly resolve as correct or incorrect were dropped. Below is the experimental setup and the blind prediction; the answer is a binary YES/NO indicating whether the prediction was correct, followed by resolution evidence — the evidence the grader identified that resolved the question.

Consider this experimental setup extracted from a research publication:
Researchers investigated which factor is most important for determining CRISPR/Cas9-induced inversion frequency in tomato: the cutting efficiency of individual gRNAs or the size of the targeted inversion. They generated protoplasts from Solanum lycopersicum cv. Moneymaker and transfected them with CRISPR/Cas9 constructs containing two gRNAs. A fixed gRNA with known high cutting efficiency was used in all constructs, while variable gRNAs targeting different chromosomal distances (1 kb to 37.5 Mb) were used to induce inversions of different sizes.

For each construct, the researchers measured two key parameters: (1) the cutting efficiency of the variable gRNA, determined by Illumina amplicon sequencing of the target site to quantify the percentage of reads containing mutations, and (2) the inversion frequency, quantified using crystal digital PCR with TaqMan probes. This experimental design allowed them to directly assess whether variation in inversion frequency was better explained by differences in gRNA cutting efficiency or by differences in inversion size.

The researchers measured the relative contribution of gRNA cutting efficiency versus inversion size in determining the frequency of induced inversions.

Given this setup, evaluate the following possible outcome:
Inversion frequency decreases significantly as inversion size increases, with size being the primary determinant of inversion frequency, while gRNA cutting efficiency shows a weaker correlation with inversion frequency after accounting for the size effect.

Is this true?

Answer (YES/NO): NO